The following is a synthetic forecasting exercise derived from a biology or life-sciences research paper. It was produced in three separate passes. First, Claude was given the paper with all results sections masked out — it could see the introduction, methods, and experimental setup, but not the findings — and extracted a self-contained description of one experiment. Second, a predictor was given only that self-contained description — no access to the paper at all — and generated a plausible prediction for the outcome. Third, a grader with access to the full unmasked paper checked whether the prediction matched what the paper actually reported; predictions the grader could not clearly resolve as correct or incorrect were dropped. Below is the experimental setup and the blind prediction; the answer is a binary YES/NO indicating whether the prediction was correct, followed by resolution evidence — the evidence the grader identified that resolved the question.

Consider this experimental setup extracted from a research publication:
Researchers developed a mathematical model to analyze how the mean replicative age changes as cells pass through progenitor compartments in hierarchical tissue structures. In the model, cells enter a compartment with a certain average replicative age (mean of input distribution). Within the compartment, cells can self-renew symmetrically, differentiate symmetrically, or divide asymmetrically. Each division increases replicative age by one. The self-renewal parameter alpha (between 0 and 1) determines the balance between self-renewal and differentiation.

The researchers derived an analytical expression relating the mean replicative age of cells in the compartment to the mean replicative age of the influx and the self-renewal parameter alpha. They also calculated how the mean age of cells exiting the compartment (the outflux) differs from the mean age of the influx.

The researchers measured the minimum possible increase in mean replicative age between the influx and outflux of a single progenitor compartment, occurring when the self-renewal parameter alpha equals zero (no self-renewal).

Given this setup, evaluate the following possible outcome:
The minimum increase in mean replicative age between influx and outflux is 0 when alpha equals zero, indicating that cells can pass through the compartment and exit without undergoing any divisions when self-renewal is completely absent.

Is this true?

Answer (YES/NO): NO